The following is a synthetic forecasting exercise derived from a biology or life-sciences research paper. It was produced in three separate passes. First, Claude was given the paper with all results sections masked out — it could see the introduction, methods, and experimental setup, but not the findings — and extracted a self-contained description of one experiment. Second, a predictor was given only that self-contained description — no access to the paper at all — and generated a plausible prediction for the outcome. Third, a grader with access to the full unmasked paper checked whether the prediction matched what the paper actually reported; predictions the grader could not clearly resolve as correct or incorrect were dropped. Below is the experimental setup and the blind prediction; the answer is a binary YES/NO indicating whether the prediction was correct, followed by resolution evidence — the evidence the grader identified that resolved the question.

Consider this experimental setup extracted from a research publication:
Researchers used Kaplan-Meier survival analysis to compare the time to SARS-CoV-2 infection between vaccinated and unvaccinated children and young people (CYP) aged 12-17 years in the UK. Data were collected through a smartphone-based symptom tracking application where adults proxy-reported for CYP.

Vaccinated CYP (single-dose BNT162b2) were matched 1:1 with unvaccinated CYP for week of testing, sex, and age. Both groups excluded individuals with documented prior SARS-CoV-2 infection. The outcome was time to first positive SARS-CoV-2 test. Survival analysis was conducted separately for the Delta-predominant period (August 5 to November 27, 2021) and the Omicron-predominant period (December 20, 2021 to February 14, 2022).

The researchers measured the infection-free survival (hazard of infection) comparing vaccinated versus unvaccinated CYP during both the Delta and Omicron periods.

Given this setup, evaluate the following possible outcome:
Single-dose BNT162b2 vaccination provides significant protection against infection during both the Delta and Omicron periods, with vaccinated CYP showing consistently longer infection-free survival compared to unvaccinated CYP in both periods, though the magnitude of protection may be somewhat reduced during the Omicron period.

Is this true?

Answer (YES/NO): YES